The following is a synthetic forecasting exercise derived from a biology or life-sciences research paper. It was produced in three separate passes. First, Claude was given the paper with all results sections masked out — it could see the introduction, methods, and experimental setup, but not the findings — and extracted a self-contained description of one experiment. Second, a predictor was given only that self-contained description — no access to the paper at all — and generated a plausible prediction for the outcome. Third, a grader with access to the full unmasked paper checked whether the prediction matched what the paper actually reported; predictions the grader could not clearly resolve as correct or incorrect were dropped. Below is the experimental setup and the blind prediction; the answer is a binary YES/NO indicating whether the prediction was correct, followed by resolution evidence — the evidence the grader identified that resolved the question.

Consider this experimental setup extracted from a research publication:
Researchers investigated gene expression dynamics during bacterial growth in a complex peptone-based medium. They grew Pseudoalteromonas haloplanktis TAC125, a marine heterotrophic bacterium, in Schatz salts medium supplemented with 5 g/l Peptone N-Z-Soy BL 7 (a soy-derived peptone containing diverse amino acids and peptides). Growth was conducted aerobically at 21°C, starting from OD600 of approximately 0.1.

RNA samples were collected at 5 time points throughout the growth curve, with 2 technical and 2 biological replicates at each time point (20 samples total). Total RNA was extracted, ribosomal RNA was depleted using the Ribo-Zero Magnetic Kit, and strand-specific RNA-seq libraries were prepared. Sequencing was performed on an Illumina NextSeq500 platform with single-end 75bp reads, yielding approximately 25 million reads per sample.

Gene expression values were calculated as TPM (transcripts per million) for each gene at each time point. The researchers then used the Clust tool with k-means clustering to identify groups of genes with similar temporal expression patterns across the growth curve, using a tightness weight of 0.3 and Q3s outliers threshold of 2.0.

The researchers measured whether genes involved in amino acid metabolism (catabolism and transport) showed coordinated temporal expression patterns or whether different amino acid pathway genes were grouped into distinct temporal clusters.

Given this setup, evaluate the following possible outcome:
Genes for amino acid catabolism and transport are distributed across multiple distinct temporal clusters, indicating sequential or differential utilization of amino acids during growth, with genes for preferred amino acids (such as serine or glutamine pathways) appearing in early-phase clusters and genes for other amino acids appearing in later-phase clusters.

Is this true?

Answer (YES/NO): YES